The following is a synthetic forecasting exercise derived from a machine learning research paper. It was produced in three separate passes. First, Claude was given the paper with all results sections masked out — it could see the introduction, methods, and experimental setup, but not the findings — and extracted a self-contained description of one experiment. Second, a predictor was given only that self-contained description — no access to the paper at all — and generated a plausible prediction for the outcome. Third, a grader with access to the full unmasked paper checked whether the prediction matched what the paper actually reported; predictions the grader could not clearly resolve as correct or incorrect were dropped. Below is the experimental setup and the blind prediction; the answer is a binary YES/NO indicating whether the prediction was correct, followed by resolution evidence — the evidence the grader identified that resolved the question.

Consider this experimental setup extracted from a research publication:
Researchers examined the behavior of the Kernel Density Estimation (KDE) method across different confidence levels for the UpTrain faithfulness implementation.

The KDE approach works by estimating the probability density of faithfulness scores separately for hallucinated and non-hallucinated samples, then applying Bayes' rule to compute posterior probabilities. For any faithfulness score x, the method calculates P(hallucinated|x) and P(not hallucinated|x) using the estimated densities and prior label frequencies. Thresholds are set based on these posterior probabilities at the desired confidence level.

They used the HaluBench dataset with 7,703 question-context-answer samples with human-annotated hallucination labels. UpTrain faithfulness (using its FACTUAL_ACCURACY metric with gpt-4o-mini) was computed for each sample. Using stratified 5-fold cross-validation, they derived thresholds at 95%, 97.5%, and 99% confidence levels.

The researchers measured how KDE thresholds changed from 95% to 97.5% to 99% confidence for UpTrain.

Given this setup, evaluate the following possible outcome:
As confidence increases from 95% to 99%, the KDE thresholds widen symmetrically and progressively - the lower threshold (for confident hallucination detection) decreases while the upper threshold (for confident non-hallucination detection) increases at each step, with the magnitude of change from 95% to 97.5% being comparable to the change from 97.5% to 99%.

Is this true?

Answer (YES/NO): NO